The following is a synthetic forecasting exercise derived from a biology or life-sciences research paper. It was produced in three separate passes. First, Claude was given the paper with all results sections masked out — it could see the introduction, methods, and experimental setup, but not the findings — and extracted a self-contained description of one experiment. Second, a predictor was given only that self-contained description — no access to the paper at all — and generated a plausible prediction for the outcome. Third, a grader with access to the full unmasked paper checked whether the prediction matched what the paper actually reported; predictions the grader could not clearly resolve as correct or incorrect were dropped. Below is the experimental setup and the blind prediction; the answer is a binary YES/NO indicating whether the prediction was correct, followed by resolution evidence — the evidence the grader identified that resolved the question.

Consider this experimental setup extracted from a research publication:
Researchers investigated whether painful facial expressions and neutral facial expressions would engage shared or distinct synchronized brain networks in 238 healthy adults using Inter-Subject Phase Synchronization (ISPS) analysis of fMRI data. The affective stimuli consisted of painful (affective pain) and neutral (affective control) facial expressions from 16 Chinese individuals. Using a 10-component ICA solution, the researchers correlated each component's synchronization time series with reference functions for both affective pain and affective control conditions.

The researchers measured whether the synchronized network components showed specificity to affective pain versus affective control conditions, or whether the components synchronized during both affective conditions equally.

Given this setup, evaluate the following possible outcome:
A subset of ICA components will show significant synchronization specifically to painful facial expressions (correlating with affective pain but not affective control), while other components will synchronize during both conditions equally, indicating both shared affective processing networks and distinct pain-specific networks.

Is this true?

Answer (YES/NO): NO